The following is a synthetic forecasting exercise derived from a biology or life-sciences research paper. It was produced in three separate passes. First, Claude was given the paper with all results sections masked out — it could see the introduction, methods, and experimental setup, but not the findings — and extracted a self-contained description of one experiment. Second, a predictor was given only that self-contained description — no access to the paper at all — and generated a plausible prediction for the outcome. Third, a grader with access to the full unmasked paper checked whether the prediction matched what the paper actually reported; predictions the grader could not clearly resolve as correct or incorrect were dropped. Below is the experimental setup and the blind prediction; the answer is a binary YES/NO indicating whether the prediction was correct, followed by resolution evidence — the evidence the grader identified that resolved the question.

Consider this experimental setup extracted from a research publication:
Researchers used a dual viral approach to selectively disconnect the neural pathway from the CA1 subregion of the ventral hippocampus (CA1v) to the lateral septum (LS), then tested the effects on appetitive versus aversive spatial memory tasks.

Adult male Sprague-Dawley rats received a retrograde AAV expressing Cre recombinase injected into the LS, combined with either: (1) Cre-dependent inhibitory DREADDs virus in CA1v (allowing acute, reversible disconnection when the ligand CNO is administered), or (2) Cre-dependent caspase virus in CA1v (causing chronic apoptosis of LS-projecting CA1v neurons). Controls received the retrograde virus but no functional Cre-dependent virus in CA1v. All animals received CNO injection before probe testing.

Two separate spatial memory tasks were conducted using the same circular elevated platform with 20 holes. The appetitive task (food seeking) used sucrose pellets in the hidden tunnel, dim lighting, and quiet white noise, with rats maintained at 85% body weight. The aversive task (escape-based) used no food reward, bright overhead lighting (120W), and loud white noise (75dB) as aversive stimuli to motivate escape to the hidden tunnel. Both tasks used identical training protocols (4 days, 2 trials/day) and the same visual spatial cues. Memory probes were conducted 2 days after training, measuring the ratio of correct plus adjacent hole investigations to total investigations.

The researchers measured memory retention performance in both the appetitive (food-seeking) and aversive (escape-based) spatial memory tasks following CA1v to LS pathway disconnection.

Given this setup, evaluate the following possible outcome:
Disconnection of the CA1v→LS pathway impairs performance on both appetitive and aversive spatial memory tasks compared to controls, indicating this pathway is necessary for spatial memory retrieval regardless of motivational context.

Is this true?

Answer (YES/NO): NO